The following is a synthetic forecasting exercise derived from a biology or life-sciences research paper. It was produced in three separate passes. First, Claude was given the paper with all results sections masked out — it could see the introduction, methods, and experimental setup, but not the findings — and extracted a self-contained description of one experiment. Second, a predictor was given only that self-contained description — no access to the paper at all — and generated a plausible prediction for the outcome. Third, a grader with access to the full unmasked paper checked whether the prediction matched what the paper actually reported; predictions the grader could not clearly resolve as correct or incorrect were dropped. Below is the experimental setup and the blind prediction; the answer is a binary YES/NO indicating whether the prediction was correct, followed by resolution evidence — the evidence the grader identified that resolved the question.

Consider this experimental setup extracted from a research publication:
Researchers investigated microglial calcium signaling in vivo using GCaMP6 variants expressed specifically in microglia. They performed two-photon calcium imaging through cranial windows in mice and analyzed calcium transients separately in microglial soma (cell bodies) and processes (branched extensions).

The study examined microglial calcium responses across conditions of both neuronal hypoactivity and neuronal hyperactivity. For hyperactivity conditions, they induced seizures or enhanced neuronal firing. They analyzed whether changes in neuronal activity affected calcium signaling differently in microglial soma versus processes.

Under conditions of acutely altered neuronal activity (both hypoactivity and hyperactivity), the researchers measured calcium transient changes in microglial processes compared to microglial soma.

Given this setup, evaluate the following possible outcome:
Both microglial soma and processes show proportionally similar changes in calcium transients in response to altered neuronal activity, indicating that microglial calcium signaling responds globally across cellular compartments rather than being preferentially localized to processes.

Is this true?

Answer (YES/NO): NO